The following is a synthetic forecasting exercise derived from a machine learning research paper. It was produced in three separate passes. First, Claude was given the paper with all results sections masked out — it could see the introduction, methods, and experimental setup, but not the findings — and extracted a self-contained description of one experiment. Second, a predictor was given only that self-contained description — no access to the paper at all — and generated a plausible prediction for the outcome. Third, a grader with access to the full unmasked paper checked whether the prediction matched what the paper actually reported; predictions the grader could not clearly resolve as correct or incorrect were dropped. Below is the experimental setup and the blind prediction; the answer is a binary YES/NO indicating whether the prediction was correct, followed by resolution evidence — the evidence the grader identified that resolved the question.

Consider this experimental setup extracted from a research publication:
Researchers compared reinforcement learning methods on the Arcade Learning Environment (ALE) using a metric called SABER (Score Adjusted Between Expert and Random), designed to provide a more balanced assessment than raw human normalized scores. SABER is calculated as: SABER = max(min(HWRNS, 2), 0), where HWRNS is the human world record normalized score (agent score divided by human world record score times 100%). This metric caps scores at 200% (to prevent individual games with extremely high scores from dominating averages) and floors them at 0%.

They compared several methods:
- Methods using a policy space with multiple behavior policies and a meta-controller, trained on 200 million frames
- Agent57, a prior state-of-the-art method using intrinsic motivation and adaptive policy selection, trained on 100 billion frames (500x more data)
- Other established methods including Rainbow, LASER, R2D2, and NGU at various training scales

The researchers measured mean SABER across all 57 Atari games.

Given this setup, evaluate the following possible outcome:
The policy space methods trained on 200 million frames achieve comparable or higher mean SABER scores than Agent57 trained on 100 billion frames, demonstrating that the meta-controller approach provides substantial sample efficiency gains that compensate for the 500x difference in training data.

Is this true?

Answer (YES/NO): NO